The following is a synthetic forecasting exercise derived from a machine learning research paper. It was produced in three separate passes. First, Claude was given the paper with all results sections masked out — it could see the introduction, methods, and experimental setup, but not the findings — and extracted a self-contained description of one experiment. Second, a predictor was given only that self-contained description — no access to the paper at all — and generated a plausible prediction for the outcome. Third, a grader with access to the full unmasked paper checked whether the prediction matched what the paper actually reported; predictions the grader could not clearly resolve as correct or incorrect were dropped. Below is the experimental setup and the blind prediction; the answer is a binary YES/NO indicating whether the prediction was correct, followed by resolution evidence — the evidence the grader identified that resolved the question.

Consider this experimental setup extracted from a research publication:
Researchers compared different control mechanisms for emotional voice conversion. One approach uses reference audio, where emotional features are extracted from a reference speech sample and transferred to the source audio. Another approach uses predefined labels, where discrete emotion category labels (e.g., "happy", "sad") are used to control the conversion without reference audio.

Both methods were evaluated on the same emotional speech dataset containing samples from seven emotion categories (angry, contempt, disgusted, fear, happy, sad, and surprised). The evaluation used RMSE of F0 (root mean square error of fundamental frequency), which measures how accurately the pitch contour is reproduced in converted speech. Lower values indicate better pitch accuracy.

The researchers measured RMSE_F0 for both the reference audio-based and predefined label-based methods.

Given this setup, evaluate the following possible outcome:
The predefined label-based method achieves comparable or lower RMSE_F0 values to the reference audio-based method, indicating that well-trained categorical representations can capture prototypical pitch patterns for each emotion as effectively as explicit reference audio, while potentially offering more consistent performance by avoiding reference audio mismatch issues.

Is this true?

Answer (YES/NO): NO